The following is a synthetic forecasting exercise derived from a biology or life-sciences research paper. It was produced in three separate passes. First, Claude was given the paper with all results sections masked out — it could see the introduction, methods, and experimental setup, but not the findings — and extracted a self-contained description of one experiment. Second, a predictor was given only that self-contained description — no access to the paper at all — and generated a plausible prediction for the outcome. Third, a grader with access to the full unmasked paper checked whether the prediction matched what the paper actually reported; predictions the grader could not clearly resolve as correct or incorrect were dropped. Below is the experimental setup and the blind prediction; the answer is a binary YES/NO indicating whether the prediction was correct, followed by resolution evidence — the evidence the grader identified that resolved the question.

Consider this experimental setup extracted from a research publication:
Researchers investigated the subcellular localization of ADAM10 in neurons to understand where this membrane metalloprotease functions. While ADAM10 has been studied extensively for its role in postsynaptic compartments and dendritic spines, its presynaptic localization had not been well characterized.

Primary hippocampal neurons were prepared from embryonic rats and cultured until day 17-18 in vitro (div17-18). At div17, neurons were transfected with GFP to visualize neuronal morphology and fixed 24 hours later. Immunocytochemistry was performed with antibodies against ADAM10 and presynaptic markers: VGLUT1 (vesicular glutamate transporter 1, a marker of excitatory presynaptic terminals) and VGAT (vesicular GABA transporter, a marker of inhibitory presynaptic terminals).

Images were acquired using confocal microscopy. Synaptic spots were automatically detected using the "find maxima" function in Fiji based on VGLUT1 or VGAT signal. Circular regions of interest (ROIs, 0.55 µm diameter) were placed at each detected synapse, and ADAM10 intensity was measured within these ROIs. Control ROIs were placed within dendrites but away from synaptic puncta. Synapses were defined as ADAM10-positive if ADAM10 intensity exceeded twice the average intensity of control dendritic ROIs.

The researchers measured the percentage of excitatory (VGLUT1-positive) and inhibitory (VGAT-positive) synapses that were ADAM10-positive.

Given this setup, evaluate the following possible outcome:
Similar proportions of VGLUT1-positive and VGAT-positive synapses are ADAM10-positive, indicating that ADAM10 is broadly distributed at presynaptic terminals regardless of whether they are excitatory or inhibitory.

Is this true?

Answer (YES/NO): YES